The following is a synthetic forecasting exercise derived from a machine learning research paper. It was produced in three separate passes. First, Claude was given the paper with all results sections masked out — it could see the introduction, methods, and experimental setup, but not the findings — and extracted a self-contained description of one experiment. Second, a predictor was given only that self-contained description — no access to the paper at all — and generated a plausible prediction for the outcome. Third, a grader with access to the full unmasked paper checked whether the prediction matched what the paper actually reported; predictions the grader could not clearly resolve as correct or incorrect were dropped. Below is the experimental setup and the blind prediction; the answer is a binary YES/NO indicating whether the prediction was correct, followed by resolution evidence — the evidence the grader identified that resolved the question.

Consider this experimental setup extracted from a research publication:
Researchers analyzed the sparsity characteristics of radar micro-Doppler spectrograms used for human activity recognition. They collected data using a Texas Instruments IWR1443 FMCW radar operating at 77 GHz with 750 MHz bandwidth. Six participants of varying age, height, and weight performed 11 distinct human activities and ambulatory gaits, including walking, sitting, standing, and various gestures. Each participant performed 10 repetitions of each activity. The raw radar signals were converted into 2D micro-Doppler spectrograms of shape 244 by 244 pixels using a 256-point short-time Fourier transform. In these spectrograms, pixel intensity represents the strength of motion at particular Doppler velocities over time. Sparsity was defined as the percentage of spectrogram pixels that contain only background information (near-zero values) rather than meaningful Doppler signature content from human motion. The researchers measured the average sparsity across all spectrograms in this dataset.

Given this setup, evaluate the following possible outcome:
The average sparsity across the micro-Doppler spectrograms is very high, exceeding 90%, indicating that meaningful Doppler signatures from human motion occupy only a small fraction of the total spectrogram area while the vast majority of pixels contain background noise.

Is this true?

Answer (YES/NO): NO